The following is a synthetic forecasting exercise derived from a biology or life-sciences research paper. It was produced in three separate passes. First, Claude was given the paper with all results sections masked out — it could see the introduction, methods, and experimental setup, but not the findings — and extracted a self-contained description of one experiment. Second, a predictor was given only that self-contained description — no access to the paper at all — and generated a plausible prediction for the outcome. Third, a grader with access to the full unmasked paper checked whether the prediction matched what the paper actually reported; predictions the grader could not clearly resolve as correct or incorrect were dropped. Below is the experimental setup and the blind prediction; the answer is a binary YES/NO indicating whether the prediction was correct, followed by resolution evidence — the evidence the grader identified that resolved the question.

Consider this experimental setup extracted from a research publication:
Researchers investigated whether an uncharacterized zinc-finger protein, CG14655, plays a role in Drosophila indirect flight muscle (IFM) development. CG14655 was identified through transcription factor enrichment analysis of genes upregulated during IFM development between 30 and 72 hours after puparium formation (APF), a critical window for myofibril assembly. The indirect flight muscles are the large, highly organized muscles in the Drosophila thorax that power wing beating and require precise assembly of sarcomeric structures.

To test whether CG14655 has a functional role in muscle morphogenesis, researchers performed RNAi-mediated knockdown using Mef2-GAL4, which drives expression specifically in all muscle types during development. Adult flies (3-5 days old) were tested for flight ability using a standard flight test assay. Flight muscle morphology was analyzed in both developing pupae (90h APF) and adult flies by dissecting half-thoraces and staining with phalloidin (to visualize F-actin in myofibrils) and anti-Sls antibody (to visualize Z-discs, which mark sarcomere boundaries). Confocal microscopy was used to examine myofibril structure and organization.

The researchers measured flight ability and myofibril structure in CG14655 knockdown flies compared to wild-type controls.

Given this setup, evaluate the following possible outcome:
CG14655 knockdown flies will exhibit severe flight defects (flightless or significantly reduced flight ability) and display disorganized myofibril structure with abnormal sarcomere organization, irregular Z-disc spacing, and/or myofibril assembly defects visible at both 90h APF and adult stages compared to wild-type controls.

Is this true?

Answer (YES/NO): YES